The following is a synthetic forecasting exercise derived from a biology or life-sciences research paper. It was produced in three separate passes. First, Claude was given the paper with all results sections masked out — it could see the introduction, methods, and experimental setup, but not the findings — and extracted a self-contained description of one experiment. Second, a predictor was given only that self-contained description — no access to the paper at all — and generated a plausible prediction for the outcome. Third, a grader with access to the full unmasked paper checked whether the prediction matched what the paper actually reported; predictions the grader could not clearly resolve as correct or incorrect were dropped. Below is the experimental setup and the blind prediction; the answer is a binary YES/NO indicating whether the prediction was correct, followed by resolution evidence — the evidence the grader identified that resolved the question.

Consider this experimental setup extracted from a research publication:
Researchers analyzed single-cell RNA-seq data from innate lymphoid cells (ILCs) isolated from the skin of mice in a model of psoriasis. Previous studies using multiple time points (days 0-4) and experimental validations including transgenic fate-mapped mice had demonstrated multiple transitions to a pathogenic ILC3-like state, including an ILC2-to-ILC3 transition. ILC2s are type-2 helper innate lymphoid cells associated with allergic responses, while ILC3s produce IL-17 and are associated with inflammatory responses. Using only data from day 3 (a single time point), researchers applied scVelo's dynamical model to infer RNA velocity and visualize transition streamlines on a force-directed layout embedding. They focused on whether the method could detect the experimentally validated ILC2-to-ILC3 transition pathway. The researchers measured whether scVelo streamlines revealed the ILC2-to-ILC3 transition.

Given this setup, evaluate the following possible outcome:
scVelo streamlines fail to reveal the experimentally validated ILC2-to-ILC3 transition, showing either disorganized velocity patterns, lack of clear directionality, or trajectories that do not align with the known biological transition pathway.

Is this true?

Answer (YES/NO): YES